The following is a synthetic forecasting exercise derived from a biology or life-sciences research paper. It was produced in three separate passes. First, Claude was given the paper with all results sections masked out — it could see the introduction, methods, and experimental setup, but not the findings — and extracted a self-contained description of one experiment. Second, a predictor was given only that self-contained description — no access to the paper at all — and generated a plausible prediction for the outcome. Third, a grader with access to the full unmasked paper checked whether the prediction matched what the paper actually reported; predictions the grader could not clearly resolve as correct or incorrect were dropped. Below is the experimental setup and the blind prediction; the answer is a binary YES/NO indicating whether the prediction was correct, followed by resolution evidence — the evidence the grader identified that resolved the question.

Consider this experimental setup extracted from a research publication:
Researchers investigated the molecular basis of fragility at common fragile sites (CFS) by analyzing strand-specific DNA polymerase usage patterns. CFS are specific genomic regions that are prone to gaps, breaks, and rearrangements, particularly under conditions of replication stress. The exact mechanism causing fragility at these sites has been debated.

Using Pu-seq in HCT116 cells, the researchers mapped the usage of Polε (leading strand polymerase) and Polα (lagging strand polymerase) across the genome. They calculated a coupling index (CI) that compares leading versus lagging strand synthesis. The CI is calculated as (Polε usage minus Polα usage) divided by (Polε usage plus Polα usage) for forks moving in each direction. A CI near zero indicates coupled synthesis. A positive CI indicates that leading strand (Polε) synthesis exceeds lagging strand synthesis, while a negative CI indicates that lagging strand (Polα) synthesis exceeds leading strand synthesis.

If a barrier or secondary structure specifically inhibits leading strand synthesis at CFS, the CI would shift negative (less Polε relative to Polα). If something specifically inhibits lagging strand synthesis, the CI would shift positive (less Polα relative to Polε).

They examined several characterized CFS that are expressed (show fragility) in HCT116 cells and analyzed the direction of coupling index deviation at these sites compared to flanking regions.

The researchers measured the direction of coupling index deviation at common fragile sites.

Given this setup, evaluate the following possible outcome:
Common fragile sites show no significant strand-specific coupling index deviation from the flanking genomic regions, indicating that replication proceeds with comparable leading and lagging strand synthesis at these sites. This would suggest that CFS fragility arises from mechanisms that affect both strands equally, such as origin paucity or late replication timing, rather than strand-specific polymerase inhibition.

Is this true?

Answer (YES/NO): NO